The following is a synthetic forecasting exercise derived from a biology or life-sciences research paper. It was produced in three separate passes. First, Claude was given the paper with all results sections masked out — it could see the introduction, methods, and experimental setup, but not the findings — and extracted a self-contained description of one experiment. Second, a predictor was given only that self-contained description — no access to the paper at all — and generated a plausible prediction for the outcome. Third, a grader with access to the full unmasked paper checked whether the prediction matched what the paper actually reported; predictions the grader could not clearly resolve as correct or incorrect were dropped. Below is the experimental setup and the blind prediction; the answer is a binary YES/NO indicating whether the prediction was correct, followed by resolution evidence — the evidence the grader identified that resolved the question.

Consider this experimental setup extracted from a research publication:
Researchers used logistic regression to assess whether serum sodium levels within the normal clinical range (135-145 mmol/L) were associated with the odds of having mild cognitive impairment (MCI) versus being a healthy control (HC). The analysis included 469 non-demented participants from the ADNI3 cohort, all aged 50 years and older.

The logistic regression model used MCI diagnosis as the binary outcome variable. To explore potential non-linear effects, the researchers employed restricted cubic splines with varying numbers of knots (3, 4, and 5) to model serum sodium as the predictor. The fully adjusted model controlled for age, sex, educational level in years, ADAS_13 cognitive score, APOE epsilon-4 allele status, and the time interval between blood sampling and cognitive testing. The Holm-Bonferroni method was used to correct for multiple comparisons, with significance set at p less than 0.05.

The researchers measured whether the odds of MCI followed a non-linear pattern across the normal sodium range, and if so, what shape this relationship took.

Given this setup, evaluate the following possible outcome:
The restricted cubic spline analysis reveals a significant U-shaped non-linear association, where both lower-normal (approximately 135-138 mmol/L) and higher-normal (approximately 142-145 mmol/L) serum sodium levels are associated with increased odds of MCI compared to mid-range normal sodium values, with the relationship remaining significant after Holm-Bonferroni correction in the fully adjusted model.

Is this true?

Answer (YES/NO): NO